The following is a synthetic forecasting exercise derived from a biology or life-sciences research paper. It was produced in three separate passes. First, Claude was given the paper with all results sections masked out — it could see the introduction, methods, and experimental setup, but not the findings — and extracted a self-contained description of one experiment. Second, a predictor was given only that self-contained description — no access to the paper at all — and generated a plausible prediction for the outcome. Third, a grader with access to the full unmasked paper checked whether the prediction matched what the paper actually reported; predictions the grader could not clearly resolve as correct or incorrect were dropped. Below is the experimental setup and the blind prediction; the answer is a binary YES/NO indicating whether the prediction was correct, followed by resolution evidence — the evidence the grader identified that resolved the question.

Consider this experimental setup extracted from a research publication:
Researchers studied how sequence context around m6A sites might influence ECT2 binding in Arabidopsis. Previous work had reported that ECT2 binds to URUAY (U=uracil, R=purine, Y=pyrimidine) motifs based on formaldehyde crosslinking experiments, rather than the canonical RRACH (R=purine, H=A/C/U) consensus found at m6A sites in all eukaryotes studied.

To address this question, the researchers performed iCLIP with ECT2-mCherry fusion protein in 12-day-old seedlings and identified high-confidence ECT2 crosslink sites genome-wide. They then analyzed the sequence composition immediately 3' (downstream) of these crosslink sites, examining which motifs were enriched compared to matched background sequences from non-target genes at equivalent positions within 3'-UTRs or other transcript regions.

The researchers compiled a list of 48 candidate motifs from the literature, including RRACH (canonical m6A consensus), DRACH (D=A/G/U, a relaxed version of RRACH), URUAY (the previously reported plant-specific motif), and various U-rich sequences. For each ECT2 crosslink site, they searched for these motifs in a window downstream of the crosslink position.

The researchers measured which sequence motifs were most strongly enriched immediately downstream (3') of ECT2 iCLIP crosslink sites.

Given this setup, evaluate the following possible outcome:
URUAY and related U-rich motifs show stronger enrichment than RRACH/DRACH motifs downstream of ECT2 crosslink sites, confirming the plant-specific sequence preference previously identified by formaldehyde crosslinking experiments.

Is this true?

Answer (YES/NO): NO